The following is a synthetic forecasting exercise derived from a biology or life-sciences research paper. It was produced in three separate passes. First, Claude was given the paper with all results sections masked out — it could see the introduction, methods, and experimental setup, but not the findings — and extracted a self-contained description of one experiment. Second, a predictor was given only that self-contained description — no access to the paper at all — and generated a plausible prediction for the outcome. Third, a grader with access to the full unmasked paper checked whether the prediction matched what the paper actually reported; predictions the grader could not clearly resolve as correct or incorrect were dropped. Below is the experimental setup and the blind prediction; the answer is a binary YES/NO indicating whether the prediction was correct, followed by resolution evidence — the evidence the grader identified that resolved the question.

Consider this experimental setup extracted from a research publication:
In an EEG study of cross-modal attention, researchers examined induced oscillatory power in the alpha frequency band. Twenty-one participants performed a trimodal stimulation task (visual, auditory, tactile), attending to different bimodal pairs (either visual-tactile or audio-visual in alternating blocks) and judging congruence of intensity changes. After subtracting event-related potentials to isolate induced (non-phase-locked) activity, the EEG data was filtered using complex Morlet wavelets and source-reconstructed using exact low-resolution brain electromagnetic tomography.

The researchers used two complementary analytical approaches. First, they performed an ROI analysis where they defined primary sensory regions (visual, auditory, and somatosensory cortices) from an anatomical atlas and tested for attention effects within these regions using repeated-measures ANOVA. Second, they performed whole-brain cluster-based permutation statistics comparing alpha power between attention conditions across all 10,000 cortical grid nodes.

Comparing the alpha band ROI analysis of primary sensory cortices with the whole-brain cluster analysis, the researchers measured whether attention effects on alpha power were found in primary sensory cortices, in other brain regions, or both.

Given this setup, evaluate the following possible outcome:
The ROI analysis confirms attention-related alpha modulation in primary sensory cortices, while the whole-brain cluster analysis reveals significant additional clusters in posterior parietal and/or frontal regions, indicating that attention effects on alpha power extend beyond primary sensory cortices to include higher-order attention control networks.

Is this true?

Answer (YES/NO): NO